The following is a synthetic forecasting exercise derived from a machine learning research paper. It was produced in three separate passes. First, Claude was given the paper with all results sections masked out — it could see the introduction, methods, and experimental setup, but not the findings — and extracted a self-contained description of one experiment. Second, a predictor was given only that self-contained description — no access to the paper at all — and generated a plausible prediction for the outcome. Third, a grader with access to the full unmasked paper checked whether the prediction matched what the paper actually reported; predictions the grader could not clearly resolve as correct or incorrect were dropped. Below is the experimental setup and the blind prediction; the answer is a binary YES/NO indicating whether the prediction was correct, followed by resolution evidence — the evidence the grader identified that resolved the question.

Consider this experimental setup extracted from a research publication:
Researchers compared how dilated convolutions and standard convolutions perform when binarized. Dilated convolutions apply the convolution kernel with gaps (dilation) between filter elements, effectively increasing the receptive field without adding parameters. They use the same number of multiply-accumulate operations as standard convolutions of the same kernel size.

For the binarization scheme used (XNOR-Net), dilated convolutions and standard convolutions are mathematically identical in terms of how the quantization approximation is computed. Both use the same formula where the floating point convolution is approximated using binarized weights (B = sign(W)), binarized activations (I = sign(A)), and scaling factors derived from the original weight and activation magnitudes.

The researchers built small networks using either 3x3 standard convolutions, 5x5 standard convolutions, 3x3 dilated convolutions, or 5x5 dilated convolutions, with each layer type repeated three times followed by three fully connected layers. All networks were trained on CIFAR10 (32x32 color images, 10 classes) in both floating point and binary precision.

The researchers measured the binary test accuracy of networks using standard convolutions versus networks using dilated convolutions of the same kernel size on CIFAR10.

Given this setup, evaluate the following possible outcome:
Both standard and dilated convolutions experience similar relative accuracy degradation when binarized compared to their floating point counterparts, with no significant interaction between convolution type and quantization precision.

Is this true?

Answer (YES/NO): YES